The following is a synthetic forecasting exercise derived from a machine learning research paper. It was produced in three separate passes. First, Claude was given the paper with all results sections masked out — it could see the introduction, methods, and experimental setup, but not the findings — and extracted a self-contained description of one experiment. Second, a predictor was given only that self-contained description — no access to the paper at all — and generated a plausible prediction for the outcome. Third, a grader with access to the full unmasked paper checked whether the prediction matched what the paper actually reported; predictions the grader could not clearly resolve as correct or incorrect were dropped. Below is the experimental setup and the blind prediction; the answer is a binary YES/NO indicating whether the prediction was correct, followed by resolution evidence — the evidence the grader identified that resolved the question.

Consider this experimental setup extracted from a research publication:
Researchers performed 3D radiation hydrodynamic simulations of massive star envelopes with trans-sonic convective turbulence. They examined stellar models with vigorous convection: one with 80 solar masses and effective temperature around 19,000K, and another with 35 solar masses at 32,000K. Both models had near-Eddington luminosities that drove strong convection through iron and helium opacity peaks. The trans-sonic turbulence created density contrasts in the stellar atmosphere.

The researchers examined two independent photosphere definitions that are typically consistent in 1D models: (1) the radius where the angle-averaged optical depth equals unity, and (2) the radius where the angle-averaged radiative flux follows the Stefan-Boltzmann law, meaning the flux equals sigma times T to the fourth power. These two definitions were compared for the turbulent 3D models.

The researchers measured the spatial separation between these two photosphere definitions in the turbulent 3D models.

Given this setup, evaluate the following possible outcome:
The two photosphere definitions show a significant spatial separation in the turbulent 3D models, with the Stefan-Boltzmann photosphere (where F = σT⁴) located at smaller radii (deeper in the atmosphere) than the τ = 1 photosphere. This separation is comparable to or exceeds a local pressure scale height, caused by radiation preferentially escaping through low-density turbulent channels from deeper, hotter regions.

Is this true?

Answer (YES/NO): YES